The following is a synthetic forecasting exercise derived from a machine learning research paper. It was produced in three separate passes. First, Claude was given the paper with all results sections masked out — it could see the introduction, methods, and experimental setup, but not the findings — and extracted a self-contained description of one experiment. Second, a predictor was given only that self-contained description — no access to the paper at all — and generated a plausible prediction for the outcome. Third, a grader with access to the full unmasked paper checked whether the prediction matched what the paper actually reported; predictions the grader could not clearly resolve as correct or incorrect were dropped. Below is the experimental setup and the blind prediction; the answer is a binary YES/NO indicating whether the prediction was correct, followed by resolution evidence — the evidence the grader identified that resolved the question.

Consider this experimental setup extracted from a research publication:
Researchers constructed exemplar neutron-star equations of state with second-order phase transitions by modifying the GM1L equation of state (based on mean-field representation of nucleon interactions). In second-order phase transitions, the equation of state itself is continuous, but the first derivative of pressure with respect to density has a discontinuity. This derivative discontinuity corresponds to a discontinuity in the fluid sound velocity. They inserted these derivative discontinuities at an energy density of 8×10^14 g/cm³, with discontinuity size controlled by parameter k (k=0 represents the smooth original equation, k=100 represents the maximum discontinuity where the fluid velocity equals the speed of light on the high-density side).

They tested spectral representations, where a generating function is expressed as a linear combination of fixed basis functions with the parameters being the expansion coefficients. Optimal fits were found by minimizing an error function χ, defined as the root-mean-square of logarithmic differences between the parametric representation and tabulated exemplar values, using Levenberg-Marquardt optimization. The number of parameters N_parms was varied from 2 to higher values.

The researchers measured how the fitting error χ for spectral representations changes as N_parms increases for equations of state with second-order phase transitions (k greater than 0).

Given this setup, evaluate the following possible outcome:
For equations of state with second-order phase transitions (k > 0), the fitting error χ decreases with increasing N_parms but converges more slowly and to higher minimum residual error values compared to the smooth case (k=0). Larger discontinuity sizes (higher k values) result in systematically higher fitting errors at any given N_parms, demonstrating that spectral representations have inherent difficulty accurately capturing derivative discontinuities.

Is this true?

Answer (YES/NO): NO